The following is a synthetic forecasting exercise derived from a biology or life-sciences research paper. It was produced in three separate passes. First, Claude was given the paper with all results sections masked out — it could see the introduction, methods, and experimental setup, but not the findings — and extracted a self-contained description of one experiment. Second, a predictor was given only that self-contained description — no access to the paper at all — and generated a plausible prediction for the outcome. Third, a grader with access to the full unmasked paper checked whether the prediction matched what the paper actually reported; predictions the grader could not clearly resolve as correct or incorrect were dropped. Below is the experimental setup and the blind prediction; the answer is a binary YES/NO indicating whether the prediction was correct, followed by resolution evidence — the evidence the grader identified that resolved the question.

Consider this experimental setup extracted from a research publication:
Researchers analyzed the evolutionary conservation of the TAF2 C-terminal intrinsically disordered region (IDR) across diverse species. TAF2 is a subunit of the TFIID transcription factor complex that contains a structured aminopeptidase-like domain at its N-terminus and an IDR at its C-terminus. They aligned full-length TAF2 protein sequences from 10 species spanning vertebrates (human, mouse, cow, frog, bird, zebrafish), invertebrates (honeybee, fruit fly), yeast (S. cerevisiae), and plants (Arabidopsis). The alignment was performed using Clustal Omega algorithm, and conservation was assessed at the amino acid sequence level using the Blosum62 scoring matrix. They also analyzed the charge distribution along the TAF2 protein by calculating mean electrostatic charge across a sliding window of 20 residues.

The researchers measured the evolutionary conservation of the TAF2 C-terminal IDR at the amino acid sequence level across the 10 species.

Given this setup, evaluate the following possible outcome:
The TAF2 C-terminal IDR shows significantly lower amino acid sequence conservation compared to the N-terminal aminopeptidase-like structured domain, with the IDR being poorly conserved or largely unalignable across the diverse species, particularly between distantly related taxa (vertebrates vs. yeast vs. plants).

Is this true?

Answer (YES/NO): NO